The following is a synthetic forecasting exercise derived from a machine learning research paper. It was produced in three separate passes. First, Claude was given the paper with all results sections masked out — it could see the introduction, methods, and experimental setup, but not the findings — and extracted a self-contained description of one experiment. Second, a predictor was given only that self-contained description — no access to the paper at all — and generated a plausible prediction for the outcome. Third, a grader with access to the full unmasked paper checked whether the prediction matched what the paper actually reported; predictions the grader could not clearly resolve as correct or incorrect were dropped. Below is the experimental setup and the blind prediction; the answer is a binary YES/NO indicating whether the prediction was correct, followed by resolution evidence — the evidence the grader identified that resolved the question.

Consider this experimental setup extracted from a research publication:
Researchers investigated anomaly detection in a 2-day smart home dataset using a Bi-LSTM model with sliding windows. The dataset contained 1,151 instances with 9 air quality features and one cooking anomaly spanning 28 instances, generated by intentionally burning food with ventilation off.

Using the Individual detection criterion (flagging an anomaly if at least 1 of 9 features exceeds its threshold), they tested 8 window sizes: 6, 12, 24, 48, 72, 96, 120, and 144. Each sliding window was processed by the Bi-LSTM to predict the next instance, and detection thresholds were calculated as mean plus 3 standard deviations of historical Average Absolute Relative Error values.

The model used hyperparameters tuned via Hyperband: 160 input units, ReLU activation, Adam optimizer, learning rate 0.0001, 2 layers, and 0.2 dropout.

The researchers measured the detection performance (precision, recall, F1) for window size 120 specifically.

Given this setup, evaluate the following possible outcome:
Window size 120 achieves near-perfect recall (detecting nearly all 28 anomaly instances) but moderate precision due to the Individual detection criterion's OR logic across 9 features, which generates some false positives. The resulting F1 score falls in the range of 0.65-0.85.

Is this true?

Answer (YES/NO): NO